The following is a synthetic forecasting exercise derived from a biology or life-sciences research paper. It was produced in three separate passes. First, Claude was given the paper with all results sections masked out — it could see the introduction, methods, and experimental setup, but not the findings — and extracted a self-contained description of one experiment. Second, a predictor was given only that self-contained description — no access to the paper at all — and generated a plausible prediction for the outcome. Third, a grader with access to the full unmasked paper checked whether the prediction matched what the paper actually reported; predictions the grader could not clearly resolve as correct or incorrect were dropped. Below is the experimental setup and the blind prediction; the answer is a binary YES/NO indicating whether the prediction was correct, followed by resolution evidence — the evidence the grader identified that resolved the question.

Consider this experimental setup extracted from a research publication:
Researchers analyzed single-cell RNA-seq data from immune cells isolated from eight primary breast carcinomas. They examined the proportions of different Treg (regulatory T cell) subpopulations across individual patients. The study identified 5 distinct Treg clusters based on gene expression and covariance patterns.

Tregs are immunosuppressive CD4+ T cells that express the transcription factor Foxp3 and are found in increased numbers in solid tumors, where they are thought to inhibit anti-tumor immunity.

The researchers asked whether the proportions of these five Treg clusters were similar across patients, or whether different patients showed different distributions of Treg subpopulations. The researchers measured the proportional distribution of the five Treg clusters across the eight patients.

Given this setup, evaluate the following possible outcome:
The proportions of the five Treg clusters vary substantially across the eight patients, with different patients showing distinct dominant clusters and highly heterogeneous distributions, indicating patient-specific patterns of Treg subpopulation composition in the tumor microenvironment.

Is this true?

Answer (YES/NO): YES